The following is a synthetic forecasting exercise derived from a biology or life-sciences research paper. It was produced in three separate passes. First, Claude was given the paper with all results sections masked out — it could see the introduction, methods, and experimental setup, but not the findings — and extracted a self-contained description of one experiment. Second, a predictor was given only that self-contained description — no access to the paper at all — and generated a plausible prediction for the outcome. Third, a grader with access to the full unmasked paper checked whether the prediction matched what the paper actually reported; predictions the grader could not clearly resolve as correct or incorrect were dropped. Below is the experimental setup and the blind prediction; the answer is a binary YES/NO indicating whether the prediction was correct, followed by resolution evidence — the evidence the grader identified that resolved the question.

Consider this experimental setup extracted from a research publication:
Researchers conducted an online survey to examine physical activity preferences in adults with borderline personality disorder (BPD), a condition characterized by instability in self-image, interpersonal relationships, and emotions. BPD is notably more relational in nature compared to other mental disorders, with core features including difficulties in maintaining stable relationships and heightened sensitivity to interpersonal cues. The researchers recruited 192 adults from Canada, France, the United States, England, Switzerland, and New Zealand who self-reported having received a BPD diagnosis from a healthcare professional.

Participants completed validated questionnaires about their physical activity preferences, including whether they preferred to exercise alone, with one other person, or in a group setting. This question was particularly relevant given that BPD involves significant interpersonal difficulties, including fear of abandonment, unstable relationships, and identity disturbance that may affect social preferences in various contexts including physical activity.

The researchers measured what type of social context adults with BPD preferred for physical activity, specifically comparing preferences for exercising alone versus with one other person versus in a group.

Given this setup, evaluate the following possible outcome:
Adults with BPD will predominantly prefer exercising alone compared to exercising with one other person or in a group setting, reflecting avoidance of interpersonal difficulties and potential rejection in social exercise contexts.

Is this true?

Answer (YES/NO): YES